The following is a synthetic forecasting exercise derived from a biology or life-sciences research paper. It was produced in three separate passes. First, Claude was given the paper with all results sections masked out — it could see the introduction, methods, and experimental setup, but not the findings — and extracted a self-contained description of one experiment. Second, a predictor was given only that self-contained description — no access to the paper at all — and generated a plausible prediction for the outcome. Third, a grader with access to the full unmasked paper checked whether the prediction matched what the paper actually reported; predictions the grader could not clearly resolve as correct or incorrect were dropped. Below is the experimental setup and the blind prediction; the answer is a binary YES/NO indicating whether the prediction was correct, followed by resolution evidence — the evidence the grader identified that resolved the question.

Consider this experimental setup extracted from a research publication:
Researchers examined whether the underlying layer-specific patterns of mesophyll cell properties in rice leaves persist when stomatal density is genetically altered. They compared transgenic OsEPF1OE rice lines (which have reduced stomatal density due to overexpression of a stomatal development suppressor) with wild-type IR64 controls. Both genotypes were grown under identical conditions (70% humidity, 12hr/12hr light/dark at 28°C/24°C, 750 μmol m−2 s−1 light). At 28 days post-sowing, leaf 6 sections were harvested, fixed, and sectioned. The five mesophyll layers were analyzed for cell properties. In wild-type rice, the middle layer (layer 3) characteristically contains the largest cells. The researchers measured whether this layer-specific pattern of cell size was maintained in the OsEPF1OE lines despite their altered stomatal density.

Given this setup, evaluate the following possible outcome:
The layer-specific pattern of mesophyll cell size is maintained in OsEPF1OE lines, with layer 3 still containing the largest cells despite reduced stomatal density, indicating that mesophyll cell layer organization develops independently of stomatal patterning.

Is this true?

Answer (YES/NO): YES